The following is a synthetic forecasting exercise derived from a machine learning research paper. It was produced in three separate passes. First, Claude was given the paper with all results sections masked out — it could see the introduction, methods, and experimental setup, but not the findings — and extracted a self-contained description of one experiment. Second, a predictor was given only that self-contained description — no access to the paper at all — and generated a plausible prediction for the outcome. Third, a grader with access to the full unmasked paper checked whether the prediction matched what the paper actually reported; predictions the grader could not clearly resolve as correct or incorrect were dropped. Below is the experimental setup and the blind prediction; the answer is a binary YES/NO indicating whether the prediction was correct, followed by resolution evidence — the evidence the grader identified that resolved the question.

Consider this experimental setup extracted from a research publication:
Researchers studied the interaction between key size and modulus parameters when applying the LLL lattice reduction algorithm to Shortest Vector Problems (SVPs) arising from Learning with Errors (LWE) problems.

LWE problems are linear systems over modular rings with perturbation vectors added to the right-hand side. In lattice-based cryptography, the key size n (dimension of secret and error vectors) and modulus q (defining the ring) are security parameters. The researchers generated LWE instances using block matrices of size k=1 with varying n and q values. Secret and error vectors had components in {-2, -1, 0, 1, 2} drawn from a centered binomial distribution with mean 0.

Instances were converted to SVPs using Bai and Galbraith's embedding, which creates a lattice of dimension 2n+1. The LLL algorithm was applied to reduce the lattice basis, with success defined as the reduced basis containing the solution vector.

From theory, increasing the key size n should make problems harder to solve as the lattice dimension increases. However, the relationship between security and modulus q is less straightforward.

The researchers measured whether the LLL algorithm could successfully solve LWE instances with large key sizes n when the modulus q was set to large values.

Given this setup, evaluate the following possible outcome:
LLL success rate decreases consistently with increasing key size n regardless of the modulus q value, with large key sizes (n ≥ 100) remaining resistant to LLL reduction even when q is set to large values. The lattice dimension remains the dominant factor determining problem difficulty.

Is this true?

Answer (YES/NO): NO